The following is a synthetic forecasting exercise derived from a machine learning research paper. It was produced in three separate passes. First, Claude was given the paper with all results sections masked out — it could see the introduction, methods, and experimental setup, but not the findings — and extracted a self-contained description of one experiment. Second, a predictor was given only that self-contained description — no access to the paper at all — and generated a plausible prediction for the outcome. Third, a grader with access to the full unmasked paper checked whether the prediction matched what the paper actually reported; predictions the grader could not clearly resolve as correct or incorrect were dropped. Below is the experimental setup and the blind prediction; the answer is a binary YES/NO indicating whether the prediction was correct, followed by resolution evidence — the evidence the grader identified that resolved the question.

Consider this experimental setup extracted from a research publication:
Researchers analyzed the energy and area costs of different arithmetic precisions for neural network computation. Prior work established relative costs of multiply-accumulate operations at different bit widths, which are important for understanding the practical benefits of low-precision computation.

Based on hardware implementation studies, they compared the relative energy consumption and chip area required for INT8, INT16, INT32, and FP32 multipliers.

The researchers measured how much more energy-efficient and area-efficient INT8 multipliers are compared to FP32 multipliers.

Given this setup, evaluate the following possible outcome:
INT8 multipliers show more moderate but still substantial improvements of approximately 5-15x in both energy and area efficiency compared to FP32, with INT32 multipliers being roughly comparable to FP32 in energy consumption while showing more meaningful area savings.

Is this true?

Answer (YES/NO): NO